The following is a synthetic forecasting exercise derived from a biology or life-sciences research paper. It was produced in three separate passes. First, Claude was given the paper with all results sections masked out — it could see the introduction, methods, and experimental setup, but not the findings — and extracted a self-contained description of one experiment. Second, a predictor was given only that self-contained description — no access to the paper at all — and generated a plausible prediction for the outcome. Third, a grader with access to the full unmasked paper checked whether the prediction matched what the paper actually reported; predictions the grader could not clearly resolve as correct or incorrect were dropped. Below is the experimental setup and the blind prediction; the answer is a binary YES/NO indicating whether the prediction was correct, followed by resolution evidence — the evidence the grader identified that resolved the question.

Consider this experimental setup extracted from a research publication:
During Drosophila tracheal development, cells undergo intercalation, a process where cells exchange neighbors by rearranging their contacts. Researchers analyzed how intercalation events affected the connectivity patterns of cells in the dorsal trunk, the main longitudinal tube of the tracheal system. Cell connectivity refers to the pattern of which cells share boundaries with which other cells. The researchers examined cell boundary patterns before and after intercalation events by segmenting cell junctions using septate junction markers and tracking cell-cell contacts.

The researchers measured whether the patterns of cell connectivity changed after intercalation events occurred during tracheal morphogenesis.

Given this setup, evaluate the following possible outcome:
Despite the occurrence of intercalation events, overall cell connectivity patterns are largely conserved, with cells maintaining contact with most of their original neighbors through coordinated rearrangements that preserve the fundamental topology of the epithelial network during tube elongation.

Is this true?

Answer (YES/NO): YES